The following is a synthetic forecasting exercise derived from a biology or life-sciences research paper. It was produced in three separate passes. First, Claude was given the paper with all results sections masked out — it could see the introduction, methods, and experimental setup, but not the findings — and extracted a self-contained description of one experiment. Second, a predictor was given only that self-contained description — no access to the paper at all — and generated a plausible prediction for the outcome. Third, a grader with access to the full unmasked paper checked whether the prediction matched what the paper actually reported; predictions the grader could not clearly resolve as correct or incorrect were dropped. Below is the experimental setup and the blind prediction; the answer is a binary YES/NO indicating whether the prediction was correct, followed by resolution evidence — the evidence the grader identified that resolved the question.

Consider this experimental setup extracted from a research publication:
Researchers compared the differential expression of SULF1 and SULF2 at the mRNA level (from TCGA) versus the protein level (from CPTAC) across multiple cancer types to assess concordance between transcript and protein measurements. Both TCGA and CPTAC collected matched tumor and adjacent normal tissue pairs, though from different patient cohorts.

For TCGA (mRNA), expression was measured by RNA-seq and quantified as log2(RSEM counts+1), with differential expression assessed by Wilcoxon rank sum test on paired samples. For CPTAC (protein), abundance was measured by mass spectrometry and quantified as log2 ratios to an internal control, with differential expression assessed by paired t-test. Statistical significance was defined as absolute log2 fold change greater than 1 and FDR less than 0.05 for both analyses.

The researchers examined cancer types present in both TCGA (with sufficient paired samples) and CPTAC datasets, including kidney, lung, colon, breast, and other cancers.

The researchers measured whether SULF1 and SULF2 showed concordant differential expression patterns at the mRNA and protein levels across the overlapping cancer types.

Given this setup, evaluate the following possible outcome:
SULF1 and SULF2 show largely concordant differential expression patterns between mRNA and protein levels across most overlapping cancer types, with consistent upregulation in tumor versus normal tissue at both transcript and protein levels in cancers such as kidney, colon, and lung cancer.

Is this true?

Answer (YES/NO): NO